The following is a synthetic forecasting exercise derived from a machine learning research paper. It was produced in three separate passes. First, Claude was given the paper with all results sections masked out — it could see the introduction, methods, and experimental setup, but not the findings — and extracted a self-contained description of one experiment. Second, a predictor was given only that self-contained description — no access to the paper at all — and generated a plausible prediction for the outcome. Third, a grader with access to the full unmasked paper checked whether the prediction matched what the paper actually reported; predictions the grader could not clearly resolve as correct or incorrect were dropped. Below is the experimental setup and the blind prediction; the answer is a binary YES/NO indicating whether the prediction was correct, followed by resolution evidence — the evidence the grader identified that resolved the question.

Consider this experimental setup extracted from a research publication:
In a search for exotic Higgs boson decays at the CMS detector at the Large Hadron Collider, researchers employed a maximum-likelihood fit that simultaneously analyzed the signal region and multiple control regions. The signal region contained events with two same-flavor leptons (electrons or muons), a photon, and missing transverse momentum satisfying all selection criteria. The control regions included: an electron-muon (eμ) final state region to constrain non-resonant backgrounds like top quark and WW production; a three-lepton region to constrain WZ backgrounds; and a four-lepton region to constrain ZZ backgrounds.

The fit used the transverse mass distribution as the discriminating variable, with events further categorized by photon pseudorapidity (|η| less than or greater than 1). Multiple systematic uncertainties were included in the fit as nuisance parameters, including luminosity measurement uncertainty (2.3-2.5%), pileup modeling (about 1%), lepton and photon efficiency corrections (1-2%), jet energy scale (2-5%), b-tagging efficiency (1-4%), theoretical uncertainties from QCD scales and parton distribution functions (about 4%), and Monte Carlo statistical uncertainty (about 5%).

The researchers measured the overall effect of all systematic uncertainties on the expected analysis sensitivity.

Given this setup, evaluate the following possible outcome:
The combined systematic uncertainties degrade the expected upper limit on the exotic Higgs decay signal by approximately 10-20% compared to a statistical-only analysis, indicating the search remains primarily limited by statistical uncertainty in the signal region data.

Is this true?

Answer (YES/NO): NO